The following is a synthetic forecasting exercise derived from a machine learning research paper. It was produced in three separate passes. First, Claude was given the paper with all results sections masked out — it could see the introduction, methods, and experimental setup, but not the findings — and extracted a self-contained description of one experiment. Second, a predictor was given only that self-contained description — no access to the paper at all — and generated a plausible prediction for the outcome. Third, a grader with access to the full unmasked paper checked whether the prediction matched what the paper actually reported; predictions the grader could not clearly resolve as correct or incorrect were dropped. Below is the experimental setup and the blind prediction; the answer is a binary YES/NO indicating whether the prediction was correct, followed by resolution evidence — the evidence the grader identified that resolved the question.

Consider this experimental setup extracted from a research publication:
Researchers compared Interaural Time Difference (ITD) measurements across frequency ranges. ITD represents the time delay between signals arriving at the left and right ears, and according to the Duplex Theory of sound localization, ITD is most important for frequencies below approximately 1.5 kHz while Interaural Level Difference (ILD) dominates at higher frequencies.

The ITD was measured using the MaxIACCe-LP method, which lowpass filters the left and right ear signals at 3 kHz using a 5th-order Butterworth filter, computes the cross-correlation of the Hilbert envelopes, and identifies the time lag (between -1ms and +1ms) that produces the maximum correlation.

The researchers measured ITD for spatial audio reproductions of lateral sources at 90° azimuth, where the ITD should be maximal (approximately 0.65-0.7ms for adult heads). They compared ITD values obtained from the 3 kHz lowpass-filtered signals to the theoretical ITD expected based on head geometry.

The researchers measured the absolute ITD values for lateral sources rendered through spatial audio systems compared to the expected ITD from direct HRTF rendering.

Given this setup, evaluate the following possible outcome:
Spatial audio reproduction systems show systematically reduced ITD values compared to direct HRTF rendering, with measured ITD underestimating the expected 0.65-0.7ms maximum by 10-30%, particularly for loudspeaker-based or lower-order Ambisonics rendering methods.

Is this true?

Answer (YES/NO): NO